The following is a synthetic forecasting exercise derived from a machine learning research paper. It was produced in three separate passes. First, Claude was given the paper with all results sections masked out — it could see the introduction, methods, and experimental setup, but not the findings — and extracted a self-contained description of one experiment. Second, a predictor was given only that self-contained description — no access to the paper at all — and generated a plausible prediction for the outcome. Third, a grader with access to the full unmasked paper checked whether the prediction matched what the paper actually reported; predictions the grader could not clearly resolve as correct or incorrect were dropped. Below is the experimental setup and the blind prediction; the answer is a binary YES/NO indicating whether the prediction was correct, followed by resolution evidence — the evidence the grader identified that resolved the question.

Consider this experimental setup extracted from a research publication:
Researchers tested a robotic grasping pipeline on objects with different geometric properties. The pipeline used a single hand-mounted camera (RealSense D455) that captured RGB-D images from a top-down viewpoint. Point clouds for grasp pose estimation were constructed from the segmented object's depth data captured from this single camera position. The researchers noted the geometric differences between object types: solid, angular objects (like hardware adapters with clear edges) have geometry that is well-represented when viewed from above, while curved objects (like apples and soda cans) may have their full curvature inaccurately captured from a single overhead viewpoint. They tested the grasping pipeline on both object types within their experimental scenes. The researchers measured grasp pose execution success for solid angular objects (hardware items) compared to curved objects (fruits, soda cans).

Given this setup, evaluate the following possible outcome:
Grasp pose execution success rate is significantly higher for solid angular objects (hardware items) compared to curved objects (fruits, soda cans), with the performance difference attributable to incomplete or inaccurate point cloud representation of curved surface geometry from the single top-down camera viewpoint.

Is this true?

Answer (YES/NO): YES